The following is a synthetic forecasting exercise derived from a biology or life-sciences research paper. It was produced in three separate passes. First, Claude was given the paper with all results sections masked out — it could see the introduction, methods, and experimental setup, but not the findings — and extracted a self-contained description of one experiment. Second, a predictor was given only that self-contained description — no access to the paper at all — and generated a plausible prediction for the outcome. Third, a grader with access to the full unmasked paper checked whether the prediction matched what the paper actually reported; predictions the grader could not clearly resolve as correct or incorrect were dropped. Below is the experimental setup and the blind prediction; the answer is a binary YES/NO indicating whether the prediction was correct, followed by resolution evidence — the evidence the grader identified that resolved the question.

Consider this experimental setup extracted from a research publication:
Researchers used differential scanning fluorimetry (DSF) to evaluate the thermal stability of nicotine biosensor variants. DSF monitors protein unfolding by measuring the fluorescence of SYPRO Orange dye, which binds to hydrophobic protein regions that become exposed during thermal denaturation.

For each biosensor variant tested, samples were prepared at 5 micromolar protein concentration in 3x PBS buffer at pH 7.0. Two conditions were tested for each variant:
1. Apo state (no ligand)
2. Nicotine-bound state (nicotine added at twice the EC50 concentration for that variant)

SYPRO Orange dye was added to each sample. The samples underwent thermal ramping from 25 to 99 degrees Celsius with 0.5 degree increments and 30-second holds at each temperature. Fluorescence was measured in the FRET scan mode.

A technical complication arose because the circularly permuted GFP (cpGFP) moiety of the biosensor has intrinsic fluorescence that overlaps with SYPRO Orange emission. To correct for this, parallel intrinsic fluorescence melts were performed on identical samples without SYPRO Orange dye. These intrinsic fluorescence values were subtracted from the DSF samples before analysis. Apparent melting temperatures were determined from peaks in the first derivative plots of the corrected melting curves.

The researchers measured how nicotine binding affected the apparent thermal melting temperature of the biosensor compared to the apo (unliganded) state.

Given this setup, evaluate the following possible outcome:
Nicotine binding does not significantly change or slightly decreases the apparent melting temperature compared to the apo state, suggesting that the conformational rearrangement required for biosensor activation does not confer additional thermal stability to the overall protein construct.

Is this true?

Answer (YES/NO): NO